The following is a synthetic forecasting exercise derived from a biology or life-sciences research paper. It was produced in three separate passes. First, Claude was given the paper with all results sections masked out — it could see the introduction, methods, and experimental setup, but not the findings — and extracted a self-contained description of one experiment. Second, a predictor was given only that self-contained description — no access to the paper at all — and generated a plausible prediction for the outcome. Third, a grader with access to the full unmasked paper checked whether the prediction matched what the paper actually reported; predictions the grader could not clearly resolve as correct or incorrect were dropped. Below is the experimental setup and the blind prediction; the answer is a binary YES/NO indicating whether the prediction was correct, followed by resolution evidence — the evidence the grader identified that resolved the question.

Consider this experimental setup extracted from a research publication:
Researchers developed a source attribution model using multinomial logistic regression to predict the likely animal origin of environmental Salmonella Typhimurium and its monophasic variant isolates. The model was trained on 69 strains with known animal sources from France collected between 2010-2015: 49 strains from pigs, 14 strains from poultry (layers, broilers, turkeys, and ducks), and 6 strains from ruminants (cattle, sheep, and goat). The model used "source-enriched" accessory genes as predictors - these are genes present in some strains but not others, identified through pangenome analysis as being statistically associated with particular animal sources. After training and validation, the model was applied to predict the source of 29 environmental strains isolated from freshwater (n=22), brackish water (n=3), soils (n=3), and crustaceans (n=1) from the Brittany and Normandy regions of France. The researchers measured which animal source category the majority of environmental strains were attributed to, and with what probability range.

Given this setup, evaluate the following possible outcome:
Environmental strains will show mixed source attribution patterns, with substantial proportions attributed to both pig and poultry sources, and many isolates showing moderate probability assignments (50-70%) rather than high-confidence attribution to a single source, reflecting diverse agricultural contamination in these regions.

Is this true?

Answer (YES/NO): NO